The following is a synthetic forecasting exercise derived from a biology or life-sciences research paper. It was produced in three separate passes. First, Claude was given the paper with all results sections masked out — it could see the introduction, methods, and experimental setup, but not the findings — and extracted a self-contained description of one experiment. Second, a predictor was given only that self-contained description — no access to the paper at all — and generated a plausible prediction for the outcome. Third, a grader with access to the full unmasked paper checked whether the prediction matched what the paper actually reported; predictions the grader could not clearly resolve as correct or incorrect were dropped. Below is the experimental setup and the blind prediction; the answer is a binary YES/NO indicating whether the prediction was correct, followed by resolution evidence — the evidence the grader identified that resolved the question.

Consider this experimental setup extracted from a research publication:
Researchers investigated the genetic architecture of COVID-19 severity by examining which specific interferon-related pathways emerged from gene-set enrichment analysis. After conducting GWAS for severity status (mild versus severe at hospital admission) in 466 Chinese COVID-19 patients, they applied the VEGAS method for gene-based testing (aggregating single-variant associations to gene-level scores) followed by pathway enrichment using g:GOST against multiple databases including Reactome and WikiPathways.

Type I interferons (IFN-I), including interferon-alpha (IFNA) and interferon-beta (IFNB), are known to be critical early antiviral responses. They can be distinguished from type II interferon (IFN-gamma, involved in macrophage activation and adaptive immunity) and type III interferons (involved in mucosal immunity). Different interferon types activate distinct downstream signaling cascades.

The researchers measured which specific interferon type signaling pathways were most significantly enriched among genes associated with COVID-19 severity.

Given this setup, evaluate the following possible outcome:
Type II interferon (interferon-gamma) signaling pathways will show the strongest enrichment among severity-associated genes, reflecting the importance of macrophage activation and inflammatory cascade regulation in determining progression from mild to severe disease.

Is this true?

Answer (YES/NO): NO